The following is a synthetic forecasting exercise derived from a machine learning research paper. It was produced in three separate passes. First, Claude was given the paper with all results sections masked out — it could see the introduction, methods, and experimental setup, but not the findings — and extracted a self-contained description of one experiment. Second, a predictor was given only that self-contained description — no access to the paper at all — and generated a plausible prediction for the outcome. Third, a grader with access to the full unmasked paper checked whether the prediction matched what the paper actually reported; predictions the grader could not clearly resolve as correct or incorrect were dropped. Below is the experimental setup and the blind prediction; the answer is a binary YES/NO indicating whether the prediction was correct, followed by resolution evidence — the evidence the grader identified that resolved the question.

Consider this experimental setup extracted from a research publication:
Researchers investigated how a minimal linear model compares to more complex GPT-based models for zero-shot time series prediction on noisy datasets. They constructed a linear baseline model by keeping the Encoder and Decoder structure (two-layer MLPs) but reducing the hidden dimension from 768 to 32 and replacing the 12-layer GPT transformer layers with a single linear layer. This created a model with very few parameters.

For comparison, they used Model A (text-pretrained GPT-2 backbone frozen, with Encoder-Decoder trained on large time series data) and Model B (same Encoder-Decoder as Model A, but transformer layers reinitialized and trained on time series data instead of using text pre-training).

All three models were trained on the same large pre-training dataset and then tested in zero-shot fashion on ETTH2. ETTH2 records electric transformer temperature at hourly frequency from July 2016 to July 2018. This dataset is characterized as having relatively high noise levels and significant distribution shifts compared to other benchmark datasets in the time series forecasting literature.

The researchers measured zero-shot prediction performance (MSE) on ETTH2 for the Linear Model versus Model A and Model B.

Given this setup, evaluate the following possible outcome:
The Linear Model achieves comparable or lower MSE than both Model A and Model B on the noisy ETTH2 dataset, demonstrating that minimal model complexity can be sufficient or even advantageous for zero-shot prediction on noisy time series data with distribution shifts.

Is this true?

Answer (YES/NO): YES